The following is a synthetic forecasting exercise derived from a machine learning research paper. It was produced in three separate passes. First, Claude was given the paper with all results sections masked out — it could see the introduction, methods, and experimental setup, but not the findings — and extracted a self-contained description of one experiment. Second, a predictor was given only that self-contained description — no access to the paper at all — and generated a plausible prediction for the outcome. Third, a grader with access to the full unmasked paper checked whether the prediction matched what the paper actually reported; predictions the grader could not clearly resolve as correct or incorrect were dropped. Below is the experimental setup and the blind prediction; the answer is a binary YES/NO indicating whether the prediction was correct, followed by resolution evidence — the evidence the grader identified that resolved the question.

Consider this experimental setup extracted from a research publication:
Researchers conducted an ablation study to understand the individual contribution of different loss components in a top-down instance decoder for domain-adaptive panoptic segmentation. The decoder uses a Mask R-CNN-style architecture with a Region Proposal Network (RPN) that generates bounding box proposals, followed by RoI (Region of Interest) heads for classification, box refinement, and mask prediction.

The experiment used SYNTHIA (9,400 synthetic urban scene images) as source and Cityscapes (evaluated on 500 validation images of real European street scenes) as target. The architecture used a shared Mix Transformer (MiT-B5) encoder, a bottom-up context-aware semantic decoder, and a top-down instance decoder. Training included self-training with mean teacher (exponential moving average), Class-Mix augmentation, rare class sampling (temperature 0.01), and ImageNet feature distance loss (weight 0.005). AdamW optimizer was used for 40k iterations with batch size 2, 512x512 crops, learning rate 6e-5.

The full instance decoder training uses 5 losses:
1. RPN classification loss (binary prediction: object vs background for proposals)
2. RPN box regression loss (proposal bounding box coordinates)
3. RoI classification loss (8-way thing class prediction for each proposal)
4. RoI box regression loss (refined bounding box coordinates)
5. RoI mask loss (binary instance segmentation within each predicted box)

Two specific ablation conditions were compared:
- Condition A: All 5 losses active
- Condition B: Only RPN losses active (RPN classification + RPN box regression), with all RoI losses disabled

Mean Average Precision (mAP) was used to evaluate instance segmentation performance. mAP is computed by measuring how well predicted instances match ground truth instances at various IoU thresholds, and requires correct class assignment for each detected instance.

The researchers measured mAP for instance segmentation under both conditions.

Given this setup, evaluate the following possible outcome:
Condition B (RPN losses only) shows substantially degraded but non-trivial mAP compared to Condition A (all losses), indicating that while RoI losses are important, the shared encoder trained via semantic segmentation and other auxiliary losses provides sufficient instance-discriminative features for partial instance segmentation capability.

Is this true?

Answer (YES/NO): NO